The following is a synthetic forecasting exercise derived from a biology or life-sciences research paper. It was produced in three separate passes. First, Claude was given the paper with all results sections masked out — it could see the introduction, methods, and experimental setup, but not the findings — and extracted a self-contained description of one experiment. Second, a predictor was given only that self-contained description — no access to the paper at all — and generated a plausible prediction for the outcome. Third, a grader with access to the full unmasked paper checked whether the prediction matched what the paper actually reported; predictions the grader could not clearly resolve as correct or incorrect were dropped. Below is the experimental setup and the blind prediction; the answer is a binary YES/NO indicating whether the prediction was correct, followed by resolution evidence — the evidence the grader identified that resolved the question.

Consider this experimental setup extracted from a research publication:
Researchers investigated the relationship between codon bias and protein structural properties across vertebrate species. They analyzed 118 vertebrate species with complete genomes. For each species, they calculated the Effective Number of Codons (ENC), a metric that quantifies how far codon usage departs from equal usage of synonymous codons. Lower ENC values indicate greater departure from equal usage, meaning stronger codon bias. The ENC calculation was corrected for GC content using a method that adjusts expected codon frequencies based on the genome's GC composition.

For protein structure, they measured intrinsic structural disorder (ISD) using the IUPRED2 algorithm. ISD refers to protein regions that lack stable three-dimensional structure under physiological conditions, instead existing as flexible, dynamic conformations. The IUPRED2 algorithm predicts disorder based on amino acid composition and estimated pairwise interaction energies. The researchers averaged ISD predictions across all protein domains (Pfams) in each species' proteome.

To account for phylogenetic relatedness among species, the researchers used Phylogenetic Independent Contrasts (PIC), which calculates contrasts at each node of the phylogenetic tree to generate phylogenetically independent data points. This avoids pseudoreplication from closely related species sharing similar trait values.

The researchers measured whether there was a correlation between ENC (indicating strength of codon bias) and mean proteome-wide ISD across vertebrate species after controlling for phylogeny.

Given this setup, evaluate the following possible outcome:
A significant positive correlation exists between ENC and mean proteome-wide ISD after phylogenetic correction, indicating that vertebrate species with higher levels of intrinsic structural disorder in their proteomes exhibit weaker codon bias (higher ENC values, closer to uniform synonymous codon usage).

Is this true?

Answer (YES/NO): NO